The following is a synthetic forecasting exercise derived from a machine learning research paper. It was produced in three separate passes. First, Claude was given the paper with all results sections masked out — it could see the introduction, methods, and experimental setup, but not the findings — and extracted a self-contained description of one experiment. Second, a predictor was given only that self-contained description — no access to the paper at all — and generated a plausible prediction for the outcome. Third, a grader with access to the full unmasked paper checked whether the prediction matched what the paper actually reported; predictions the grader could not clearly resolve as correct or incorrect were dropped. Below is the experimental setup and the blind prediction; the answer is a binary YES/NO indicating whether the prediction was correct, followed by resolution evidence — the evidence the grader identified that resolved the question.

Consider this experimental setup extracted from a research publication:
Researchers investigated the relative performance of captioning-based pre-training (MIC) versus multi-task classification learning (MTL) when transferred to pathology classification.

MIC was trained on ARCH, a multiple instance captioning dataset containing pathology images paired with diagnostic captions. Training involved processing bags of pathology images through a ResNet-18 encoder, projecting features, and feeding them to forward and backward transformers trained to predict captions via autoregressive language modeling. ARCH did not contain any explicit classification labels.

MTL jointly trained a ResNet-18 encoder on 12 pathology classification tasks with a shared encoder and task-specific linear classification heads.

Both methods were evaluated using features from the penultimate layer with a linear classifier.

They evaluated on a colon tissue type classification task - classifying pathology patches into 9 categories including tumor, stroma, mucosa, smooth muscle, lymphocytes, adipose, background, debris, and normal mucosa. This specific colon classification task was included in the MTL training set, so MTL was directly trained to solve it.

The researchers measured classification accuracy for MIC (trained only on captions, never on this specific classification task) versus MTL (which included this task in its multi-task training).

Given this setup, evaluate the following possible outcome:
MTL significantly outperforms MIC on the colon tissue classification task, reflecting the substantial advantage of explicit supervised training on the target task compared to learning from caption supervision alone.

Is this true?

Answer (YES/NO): NO